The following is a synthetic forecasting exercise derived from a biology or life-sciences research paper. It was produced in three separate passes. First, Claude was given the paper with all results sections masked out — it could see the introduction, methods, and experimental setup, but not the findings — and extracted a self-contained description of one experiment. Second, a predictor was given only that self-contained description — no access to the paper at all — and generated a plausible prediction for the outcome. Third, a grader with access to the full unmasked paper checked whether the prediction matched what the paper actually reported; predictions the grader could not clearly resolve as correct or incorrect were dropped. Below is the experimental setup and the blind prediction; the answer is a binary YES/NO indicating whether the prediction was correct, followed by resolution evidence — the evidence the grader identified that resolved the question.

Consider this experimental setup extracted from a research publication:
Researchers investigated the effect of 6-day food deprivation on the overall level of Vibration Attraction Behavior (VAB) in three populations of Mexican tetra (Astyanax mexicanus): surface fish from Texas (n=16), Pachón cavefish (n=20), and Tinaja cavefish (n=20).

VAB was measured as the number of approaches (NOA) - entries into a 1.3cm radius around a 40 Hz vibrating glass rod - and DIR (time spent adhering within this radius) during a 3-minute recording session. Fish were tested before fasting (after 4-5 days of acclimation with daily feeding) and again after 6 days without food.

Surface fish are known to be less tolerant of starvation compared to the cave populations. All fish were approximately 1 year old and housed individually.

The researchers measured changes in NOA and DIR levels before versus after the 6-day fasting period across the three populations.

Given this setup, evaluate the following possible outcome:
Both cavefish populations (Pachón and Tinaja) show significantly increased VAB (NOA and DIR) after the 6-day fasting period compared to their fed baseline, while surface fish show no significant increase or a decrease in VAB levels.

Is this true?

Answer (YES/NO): NO